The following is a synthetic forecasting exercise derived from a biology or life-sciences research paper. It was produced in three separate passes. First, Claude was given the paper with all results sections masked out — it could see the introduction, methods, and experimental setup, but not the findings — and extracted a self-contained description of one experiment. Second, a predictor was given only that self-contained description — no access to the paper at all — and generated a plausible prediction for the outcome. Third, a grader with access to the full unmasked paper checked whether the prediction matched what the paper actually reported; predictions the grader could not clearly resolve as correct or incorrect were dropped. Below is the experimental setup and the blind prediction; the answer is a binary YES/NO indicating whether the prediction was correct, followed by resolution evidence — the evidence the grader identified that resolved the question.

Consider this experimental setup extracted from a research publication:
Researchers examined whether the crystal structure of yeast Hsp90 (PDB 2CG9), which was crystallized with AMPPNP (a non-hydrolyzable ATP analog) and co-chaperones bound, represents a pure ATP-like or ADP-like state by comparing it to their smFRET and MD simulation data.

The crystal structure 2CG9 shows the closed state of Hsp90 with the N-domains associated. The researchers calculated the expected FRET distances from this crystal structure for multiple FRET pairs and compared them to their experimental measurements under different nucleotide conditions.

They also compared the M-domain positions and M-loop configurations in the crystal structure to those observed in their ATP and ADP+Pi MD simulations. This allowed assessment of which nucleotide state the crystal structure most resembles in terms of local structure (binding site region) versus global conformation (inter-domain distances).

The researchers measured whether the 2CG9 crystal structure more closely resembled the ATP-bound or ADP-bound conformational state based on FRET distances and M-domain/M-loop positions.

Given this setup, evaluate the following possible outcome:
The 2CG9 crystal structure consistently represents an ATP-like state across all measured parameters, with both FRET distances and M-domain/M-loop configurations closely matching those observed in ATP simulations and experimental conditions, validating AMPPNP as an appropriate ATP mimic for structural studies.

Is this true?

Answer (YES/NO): NO